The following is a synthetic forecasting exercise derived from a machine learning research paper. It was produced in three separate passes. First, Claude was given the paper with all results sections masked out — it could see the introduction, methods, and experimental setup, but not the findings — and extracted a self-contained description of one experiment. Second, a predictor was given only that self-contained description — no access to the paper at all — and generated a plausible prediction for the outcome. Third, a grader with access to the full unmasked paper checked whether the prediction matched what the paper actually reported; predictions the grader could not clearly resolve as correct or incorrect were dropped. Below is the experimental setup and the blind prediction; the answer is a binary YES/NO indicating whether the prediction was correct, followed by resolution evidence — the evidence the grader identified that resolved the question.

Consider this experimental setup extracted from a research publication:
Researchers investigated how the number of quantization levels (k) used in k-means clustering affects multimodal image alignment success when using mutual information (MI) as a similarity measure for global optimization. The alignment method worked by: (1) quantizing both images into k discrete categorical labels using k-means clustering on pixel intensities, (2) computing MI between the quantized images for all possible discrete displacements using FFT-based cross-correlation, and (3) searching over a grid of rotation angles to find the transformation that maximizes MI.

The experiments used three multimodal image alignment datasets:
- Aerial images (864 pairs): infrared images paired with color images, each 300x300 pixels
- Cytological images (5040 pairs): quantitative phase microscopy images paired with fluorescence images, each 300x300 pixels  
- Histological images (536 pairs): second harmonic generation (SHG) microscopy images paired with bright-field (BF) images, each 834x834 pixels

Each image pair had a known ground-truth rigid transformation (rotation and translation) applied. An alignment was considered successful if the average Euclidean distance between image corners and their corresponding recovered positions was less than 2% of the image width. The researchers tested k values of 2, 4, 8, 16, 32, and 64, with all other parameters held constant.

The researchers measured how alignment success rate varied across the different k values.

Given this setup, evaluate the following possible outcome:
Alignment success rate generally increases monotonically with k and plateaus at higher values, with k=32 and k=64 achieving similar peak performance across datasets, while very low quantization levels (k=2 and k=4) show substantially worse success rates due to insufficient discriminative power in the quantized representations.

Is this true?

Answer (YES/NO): NO